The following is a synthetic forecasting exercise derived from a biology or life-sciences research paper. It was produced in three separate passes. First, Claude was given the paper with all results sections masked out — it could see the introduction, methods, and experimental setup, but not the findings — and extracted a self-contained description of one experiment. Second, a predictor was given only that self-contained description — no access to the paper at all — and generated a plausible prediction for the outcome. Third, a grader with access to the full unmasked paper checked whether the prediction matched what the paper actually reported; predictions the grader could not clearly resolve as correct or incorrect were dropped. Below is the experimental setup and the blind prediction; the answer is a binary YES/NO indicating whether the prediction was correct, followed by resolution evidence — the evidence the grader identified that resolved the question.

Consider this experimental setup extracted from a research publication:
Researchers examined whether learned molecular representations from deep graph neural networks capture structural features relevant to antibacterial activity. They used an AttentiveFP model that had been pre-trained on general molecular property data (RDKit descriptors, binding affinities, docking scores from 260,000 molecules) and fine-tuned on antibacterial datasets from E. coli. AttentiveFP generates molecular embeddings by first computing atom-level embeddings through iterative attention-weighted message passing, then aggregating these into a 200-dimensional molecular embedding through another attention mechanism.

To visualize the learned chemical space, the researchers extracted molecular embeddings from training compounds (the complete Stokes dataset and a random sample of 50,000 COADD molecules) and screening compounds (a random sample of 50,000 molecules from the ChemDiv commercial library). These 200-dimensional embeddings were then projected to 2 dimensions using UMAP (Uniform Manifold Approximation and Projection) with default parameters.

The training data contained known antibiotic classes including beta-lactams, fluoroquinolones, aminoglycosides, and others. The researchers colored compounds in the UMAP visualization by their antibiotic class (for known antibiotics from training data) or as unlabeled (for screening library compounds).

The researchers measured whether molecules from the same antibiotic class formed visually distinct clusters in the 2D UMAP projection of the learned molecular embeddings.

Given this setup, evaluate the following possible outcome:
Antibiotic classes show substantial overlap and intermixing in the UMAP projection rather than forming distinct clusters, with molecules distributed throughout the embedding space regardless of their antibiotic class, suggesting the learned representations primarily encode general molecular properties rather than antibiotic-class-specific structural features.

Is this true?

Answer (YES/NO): NO